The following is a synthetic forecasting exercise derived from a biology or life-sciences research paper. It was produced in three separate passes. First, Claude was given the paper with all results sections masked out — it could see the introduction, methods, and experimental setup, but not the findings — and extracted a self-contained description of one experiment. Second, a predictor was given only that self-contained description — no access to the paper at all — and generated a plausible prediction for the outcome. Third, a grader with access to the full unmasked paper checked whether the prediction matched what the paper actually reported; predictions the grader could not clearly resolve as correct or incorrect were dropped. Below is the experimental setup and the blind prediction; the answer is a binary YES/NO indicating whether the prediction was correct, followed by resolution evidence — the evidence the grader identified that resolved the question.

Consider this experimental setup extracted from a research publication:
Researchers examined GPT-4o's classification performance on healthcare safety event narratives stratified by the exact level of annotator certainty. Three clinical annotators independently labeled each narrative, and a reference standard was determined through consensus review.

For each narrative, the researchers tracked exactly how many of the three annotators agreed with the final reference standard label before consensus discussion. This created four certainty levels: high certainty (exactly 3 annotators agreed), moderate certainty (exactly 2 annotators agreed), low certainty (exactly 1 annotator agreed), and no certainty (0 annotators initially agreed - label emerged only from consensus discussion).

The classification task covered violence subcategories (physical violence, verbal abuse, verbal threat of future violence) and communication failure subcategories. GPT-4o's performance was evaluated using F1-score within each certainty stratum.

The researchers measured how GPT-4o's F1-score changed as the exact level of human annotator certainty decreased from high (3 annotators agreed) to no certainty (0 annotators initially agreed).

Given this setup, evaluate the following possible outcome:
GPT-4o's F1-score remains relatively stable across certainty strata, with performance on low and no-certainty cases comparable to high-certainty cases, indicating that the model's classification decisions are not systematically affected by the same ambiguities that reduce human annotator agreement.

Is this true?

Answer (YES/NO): YES